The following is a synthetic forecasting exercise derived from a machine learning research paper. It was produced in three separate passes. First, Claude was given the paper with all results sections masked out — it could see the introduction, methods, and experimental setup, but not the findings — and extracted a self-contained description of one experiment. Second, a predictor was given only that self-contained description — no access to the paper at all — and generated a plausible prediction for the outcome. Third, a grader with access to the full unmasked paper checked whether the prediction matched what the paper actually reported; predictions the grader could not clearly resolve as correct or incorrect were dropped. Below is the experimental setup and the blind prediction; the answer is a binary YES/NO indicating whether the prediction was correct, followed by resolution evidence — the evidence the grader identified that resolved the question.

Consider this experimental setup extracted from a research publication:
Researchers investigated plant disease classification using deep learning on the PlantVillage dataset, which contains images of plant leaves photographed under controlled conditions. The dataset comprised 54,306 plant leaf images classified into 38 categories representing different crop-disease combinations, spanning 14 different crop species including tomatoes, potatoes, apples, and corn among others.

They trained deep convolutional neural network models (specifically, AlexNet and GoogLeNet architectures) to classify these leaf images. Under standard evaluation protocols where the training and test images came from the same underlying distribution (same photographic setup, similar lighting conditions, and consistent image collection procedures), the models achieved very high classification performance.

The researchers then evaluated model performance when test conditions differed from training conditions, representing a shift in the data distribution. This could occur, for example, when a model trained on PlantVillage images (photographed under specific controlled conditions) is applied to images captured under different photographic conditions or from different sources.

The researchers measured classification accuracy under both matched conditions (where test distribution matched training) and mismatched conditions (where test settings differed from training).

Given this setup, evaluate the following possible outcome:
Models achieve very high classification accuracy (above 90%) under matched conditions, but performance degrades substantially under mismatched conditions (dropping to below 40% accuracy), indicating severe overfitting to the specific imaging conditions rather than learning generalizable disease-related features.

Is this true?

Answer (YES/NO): YES